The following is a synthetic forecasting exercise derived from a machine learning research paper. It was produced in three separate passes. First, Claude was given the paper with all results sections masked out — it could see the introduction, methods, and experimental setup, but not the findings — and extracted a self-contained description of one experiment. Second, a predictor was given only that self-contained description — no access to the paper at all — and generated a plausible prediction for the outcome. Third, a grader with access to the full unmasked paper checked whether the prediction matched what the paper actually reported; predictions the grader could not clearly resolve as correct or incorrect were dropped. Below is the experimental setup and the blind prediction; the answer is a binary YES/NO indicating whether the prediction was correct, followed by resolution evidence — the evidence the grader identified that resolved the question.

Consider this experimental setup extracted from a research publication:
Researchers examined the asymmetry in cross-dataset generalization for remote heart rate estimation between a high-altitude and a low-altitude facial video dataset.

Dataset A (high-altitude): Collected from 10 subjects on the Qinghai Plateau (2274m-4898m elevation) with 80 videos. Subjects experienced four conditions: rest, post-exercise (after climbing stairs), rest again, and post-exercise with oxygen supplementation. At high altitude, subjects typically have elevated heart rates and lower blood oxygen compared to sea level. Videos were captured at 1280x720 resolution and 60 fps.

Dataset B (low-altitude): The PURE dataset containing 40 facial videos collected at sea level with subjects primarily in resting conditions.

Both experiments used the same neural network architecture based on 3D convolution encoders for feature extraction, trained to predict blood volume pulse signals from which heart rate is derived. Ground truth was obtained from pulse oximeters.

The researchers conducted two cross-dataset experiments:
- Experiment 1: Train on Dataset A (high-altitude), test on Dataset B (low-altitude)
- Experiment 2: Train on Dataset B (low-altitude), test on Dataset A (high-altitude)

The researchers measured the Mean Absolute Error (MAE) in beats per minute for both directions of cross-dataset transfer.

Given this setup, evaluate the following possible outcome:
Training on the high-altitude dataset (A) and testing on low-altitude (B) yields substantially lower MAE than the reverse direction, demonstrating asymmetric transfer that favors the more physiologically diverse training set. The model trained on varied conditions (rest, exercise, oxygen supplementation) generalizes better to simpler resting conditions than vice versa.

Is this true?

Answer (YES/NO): YES